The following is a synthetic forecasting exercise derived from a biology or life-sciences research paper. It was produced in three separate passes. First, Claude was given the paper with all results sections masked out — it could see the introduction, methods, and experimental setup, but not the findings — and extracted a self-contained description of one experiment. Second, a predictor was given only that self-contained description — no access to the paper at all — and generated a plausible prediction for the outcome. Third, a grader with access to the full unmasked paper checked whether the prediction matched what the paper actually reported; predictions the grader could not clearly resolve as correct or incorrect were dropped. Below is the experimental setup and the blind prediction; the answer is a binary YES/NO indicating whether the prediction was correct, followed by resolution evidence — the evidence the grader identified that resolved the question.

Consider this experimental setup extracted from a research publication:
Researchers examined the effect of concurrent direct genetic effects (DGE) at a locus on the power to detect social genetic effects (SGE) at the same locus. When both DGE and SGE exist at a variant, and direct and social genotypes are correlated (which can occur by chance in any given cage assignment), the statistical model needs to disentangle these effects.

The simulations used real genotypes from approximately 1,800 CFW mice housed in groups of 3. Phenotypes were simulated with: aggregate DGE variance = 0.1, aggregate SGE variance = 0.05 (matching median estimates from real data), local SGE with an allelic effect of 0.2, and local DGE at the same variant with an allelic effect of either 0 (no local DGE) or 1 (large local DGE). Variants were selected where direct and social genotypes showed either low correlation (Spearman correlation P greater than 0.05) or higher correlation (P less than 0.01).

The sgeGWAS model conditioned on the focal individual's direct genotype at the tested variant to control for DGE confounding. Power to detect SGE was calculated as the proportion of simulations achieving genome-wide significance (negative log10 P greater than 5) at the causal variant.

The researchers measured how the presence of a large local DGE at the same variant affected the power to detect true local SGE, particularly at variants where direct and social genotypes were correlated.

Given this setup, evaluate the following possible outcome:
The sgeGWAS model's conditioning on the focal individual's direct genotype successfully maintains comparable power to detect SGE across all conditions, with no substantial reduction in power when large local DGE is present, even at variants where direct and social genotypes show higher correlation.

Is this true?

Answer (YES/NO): NO